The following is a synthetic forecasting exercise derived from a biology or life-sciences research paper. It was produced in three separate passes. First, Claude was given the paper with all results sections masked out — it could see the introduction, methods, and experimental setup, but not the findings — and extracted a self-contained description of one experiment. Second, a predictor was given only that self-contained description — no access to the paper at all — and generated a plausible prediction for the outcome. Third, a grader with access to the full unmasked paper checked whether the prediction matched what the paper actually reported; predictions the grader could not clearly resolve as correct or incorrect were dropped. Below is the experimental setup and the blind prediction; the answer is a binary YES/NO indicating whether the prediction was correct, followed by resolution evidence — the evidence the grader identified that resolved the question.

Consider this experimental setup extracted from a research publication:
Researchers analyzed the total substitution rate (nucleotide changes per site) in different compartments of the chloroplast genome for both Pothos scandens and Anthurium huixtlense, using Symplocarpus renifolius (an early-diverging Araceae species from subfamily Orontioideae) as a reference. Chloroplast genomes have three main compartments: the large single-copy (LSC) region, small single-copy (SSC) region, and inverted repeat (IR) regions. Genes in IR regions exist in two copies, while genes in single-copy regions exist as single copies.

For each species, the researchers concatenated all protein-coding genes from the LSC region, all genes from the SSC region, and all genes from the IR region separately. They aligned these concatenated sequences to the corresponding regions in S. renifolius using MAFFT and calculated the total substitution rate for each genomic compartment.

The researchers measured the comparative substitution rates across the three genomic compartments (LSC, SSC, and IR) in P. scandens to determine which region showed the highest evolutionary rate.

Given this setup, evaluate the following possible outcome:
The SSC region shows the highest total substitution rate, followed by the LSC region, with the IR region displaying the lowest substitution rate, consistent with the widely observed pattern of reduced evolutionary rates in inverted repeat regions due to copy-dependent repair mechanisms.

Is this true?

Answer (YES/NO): YES